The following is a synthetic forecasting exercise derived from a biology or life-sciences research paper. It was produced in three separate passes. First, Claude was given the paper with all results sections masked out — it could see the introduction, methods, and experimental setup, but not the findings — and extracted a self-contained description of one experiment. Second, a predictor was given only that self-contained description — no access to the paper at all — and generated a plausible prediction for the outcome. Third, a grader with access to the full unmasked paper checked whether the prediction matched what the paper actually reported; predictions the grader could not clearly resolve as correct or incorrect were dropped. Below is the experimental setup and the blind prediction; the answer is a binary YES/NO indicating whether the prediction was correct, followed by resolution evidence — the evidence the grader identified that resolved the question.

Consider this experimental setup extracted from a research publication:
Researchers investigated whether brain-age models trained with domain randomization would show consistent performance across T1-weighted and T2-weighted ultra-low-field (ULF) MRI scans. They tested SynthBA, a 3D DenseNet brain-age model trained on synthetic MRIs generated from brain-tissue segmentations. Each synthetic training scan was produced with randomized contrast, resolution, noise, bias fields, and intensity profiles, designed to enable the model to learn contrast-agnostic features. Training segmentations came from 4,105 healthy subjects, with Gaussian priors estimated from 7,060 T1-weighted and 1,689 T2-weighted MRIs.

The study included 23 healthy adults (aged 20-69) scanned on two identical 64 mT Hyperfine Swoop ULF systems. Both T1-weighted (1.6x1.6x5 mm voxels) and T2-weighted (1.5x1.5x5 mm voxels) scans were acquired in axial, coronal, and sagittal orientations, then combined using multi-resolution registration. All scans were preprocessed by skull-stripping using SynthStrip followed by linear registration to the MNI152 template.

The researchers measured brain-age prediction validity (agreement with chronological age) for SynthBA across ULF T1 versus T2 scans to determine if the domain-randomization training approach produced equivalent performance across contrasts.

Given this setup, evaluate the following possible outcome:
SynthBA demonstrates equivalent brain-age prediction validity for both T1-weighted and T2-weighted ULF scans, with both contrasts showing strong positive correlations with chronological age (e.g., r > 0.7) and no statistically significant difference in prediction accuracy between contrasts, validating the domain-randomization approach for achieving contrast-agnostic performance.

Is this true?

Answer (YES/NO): NO